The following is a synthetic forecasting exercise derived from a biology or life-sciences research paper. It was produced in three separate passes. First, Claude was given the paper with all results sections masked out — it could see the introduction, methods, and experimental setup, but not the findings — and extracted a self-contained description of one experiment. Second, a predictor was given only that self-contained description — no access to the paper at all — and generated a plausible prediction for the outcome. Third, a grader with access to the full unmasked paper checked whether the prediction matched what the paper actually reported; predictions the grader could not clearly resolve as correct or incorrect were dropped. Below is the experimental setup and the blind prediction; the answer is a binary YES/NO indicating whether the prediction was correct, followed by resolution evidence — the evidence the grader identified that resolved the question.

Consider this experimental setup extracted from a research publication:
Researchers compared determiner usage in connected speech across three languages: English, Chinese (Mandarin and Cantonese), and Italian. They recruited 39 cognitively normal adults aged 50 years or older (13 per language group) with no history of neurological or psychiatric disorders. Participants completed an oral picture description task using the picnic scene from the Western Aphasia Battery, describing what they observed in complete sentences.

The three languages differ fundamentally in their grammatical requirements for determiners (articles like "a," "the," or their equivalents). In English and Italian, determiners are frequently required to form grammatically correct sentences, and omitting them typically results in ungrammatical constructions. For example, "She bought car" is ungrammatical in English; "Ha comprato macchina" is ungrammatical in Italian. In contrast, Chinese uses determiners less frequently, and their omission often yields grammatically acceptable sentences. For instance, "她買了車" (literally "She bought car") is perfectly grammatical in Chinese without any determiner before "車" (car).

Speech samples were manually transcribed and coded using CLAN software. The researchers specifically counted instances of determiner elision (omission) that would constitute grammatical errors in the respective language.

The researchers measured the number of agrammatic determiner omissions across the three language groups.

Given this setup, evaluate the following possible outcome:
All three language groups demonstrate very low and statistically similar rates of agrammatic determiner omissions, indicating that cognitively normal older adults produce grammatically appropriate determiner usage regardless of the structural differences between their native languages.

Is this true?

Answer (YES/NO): YES